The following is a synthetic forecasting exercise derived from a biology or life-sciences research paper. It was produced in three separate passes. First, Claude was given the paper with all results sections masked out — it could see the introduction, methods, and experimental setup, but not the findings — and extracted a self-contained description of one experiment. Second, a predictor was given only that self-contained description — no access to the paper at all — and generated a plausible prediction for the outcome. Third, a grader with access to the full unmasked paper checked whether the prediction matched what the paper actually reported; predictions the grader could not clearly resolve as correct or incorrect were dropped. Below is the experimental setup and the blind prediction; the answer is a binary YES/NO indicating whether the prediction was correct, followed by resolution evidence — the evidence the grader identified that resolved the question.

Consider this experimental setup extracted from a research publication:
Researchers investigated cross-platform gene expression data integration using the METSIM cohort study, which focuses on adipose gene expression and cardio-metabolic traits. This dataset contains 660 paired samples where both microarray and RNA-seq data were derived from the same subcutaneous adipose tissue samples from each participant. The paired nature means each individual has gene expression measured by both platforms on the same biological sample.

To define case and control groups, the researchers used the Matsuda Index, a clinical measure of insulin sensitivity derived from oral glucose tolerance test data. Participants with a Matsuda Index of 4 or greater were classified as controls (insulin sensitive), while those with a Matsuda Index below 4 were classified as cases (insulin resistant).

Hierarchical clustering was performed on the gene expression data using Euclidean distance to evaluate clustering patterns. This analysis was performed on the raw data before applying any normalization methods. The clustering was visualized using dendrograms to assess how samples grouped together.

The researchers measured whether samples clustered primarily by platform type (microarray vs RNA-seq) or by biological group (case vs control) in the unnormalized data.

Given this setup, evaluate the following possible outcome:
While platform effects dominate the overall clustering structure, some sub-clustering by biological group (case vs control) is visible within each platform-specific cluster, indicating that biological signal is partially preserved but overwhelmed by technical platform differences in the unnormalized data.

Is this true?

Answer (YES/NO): NO